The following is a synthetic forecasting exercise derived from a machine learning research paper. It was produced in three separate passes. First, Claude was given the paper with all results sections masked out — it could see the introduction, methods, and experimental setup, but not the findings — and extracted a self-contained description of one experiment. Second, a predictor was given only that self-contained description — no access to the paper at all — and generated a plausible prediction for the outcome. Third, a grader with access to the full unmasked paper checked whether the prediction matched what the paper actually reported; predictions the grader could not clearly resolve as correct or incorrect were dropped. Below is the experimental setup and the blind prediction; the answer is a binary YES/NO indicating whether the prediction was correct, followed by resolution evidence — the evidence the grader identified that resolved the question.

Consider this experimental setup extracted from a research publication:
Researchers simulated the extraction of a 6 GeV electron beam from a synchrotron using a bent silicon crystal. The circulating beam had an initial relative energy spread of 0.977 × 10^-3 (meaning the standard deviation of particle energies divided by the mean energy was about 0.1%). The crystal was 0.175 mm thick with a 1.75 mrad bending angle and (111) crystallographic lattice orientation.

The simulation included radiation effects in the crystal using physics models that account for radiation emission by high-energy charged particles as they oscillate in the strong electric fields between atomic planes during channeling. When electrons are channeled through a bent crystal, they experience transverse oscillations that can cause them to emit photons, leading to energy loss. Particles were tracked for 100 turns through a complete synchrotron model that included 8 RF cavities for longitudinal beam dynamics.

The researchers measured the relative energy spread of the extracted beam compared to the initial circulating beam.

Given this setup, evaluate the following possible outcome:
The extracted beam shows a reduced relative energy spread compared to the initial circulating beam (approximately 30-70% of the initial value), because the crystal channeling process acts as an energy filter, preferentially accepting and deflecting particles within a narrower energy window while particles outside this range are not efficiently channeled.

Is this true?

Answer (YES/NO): NO